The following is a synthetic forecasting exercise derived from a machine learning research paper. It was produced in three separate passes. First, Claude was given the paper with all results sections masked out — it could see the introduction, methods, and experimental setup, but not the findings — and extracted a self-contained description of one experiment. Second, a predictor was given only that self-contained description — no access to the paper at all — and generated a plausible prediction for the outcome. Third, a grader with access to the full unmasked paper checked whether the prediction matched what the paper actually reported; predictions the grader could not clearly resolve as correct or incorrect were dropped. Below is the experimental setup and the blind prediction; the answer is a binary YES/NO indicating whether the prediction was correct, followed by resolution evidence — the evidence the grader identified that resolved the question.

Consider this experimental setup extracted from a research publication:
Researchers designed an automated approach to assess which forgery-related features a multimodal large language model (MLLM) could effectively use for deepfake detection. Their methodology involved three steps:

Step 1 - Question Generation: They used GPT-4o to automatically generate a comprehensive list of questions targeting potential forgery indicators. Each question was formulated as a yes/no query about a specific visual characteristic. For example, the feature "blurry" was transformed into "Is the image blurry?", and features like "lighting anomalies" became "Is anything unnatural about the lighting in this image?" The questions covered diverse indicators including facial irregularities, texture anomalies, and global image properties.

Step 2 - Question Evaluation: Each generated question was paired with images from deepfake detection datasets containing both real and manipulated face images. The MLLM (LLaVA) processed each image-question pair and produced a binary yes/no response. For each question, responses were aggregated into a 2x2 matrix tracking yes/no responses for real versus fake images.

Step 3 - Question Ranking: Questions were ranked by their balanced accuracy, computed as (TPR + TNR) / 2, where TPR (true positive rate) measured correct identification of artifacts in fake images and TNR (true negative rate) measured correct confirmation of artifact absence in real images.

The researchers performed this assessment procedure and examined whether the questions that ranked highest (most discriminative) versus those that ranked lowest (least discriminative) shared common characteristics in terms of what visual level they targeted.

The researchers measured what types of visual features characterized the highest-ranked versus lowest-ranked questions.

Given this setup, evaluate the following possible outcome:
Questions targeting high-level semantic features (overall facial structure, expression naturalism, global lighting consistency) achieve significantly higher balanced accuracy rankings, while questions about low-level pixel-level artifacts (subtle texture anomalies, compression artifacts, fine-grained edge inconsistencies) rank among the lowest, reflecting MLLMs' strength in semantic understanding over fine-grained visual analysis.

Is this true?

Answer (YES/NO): NO